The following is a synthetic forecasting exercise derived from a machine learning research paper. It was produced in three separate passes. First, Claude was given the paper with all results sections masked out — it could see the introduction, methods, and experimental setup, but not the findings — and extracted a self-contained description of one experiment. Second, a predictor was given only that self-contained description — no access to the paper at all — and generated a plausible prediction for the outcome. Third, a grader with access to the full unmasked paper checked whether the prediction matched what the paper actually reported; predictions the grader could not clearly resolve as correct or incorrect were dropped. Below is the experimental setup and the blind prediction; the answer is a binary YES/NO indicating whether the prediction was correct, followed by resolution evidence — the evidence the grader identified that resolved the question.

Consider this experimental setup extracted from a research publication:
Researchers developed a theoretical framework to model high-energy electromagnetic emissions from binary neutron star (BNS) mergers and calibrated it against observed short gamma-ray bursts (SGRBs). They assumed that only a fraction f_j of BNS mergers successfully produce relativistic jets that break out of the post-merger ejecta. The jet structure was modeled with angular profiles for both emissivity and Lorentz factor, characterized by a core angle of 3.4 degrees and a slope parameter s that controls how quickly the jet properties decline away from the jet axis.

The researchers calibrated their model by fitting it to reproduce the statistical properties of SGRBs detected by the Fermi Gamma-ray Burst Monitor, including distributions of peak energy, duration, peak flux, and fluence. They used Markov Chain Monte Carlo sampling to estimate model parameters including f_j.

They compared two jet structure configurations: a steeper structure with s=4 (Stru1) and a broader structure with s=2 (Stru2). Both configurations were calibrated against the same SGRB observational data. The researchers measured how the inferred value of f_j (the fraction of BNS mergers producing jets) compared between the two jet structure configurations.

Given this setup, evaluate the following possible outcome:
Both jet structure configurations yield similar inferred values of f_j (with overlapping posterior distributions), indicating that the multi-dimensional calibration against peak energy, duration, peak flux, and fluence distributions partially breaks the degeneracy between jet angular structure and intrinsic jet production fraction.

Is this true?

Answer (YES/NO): NO